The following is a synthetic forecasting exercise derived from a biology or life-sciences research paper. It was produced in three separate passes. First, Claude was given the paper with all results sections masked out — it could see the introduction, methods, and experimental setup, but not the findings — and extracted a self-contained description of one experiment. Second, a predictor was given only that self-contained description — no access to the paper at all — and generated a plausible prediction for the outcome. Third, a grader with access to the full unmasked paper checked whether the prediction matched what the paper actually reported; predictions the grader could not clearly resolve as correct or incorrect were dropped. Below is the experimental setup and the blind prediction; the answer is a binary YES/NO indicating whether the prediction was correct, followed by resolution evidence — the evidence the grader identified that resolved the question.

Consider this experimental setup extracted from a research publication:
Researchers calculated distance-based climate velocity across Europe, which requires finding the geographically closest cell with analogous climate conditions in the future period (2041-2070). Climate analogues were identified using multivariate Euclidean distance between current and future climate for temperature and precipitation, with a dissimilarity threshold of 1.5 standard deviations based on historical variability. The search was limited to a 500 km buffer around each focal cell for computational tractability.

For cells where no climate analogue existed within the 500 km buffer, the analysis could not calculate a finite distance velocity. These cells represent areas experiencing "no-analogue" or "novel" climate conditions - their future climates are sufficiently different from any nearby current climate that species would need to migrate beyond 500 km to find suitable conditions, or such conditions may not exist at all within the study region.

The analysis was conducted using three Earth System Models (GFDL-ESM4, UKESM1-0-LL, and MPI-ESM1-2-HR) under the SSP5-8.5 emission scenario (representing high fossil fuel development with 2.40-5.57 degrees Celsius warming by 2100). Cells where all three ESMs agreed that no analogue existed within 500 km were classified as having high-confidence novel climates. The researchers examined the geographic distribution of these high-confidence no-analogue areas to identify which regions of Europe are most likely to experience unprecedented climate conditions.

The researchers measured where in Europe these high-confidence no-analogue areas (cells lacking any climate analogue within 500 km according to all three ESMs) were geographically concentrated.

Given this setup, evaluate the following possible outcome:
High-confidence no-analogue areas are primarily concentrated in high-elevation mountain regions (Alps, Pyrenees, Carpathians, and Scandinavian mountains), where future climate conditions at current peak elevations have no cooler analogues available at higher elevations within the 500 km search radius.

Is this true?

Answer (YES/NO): NO